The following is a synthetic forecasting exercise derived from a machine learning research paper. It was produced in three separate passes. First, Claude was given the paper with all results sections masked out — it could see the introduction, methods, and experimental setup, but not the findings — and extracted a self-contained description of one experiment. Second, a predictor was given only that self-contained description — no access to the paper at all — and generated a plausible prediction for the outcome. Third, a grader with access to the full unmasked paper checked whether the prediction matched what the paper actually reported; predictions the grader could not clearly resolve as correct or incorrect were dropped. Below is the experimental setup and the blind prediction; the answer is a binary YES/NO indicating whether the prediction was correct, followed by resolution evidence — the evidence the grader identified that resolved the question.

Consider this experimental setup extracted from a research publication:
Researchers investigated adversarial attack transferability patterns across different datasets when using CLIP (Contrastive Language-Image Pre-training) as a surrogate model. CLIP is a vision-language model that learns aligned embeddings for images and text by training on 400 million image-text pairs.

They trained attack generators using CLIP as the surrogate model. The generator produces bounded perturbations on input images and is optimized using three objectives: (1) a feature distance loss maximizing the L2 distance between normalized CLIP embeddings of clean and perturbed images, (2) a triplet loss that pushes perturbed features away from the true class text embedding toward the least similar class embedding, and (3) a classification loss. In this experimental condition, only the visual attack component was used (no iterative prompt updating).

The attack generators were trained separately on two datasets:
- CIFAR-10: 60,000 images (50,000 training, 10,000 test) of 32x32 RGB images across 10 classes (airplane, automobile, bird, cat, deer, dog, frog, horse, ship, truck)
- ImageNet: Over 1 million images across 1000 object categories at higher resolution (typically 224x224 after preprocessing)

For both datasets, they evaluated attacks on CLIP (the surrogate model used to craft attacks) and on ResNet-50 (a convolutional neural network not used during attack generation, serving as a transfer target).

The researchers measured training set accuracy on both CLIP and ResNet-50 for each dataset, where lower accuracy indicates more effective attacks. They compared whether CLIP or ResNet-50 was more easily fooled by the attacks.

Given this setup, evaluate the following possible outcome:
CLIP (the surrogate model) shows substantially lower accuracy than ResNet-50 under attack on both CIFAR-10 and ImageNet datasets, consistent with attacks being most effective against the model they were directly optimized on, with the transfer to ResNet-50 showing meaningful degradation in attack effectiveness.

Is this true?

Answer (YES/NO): YES